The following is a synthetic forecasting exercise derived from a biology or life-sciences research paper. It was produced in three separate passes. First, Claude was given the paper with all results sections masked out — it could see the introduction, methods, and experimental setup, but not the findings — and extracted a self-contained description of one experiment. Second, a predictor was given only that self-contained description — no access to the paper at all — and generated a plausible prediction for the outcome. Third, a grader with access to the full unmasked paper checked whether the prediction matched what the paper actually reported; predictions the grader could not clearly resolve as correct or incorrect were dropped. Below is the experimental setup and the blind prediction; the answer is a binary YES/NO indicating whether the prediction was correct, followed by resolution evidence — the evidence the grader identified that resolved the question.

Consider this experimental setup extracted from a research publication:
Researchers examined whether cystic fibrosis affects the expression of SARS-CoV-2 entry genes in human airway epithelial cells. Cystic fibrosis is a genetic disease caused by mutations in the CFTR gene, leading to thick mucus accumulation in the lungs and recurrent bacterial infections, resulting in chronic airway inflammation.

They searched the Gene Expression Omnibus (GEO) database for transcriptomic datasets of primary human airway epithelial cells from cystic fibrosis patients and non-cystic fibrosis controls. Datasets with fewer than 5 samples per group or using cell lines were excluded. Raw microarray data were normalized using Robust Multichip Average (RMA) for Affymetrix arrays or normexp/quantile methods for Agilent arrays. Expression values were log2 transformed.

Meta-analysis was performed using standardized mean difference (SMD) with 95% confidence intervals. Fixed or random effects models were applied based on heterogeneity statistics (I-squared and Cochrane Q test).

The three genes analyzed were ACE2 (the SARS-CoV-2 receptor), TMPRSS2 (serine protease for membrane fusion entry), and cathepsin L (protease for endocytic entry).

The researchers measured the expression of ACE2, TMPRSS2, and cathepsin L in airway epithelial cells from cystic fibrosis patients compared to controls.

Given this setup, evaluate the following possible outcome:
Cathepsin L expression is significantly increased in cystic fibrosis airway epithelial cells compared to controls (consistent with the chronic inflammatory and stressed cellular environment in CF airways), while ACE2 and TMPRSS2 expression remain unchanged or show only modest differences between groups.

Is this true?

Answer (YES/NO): NO